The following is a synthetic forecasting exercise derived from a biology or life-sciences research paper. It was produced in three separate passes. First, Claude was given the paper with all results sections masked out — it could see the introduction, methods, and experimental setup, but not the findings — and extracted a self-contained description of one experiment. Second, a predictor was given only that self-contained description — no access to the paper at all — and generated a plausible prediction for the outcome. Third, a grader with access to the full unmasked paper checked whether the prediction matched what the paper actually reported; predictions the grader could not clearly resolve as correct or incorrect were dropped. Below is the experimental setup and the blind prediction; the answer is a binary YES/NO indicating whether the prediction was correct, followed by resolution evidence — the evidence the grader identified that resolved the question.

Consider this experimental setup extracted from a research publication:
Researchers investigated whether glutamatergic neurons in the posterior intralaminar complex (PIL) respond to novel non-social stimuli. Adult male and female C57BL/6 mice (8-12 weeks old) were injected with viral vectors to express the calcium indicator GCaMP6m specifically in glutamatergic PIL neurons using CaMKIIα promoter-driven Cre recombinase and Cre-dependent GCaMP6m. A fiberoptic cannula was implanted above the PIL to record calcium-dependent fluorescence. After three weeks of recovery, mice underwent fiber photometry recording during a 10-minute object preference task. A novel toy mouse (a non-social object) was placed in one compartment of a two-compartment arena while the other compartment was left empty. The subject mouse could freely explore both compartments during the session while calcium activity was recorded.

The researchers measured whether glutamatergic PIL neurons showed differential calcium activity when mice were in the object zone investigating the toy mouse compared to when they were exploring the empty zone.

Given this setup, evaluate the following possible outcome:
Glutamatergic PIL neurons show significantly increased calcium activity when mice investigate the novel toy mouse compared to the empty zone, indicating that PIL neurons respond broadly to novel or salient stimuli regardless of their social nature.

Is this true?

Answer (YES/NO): NO